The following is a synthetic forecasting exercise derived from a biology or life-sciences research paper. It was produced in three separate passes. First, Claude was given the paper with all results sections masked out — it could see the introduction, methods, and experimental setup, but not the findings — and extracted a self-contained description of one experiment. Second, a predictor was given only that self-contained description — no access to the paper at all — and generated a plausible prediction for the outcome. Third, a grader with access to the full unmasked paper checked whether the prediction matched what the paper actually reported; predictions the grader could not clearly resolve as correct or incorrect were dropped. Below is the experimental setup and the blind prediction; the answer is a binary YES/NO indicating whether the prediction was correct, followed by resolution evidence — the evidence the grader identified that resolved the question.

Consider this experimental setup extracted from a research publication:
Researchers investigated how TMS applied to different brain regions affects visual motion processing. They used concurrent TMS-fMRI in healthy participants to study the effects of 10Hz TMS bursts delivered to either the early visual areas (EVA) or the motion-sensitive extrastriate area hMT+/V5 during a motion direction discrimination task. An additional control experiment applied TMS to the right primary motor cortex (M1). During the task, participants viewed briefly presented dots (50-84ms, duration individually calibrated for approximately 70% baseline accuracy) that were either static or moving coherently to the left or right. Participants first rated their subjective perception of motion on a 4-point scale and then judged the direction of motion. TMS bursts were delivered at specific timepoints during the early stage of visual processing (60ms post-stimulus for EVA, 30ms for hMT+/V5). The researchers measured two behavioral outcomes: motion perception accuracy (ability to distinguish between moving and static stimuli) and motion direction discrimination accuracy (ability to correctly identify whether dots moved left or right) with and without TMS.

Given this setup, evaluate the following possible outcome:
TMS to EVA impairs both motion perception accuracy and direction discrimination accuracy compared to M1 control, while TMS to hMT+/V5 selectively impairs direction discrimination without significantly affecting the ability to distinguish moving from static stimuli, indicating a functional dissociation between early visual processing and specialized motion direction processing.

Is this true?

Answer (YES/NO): NO